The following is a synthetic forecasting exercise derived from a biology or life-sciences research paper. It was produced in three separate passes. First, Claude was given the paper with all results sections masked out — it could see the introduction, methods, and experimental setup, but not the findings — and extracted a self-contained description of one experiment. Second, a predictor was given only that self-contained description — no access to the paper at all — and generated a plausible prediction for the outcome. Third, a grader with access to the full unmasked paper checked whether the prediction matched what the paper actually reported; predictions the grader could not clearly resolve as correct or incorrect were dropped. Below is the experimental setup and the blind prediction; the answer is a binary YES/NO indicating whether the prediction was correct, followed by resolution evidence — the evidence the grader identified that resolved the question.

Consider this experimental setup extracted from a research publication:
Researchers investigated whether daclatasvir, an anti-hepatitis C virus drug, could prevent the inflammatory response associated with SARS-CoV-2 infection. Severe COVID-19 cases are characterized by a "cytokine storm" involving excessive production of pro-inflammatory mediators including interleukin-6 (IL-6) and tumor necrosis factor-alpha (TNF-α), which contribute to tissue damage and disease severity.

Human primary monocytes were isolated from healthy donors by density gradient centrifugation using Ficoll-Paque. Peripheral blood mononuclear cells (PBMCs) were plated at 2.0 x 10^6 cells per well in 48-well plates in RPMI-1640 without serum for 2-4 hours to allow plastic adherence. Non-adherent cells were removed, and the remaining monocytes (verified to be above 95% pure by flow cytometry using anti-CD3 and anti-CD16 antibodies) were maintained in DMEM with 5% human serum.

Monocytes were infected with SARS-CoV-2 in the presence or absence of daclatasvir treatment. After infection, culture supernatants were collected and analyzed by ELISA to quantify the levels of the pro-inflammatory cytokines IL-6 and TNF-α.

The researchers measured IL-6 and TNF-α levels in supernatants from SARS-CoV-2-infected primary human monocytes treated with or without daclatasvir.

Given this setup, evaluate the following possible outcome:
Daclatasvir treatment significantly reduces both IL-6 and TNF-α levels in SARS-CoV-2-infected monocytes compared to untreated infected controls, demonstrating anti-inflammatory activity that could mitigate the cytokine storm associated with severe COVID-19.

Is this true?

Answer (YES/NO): YES